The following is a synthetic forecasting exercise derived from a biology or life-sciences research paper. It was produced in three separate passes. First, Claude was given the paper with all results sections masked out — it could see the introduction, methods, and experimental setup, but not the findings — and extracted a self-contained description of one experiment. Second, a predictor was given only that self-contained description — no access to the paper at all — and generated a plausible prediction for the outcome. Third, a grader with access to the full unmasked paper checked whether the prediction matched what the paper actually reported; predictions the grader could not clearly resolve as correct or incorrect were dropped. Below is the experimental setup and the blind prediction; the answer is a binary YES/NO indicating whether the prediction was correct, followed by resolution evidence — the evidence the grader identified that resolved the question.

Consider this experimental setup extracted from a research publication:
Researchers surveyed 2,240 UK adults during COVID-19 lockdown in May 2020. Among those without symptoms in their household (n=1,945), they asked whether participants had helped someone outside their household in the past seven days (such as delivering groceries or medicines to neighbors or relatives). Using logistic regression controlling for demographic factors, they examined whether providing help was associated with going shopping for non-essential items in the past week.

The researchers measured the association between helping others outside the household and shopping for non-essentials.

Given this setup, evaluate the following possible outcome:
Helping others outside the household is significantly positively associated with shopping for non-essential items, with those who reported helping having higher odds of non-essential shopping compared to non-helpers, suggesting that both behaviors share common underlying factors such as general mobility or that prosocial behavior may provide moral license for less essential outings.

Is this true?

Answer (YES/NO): YES